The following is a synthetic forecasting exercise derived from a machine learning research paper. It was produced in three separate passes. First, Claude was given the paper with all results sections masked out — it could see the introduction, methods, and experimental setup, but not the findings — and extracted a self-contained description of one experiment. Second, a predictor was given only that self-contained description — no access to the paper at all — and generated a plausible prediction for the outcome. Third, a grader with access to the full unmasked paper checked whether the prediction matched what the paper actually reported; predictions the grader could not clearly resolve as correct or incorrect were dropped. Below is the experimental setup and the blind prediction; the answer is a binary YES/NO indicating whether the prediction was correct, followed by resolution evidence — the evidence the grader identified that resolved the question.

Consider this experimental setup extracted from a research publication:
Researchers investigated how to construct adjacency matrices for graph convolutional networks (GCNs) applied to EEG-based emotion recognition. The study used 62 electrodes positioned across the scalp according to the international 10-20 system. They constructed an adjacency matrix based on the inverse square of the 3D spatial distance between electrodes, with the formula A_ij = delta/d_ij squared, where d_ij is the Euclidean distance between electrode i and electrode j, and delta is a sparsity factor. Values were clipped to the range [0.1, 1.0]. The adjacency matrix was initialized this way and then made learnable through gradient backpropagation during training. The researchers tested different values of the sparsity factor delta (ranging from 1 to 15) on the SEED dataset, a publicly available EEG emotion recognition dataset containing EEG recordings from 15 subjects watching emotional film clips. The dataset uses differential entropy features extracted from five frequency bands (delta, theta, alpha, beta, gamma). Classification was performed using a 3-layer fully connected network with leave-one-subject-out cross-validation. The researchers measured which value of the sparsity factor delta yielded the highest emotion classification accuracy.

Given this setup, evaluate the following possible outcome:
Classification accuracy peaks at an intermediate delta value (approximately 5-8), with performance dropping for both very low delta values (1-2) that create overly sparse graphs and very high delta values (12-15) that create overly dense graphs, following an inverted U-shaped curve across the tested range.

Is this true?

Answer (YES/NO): NO